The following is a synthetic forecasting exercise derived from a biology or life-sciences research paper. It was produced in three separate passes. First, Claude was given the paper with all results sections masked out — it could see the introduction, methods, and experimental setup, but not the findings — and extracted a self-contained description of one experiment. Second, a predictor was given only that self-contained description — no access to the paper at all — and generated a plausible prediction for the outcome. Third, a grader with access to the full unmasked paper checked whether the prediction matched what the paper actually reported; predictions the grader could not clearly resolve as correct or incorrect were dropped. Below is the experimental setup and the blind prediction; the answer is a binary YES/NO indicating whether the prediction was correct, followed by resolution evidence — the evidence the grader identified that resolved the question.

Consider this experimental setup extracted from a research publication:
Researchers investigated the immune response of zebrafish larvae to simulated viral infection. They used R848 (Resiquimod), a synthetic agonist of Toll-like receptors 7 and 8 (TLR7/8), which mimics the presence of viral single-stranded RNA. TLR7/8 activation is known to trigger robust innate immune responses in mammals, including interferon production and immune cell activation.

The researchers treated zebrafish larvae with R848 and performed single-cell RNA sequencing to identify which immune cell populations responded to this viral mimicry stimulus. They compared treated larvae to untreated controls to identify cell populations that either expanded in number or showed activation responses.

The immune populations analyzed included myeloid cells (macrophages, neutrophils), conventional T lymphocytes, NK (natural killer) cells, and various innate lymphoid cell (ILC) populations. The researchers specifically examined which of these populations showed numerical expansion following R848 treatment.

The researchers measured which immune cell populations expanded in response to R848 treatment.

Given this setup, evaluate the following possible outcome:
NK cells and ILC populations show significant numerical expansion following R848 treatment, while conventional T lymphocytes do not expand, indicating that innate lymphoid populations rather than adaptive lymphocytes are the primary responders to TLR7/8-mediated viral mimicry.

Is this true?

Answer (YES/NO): NO